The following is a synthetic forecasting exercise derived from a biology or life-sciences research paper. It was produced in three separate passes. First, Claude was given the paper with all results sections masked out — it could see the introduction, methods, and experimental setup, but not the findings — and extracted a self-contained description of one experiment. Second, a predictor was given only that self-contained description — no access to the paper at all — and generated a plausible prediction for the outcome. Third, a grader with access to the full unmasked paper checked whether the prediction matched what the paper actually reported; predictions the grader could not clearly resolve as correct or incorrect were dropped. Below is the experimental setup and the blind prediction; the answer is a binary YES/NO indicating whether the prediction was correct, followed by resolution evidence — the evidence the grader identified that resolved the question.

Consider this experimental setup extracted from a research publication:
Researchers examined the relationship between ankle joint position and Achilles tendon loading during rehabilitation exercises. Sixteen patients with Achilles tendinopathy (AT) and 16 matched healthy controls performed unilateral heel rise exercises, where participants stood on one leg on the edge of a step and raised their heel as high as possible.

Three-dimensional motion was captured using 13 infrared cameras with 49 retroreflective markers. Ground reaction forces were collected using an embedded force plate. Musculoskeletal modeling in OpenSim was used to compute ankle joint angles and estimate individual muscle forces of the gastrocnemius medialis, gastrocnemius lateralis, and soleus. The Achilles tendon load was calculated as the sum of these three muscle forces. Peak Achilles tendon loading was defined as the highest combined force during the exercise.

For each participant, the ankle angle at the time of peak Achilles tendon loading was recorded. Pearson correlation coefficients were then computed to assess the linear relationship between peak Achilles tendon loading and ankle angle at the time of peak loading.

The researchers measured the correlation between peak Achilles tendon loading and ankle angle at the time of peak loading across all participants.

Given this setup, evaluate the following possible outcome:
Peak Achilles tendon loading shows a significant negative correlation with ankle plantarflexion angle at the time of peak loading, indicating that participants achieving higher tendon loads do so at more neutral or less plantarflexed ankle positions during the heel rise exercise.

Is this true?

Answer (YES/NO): YES